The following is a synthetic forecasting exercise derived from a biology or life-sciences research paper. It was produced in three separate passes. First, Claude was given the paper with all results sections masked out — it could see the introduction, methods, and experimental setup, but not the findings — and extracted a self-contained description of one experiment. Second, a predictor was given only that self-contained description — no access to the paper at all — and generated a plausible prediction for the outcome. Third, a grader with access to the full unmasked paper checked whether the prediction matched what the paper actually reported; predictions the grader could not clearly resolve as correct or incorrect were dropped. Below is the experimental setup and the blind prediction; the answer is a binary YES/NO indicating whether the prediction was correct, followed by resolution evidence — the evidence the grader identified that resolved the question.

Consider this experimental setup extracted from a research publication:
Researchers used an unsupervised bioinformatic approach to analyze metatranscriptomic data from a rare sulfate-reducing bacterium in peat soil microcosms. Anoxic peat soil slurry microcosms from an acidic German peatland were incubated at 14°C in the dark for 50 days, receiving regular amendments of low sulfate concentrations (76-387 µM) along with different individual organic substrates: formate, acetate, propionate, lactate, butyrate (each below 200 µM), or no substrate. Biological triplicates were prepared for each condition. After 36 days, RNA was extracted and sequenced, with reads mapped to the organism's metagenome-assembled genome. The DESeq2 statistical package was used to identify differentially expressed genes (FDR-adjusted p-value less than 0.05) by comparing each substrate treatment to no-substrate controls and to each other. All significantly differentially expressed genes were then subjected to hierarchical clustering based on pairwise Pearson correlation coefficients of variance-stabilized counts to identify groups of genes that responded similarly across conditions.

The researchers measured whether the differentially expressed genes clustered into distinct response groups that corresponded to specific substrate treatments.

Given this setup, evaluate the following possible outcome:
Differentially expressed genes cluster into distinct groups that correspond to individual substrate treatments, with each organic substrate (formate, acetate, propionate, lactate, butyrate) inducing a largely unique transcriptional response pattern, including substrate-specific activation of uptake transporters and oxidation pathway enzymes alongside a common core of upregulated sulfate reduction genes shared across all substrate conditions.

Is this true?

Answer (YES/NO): NO